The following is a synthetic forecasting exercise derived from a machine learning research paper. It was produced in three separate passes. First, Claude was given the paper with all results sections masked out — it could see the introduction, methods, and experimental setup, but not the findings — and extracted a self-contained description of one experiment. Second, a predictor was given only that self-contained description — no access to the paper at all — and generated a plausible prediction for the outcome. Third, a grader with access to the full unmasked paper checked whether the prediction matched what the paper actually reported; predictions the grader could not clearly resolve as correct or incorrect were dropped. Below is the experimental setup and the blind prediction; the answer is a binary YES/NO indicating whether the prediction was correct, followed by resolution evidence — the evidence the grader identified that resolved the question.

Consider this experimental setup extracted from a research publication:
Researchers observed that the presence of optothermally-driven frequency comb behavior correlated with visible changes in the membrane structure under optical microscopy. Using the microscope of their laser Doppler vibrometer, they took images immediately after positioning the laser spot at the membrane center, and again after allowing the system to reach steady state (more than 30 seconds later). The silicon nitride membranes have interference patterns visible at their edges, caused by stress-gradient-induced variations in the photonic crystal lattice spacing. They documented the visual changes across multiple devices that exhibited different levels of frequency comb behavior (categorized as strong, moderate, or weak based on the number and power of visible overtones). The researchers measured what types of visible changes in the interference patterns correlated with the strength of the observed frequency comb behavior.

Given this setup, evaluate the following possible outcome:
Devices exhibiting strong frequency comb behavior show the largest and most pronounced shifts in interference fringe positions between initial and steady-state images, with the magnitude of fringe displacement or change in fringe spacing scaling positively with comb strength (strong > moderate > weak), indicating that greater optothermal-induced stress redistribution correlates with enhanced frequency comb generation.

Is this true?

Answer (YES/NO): YES